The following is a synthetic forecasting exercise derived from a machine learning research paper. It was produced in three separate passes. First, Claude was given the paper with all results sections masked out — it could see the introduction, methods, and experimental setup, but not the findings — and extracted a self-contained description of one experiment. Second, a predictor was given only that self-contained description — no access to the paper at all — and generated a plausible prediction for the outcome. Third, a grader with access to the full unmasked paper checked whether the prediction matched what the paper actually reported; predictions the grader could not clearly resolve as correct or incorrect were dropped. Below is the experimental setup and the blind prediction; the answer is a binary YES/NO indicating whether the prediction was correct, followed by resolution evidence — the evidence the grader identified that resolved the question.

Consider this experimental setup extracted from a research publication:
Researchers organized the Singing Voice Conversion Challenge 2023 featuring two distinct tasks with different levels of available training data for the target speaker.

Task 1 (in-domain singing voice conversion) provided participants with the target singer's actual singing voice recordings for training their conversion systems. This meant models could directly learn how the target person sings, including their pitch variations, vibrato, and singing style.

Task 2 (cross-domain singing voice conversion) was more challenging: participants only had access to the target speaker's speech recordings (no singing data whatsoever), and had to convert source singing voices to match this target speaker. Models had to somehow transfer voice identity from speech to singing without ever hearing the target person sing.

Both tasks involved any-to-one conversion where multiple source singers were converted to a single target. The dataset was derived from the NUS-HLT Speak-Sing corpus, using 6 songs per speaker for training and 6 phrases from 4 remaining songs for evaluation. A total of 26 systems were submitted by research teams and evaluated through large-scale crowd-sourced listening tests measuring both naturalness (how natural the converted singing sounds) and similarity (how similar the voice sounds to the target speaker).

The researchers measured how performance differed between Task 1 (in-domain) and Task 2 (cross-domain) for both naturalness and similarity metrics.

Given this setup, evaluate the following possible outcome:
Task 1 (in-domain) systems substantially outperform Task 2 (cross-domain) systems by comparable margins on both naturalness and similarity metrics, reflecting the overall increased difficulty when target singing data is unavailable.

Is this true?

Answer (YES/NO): NO